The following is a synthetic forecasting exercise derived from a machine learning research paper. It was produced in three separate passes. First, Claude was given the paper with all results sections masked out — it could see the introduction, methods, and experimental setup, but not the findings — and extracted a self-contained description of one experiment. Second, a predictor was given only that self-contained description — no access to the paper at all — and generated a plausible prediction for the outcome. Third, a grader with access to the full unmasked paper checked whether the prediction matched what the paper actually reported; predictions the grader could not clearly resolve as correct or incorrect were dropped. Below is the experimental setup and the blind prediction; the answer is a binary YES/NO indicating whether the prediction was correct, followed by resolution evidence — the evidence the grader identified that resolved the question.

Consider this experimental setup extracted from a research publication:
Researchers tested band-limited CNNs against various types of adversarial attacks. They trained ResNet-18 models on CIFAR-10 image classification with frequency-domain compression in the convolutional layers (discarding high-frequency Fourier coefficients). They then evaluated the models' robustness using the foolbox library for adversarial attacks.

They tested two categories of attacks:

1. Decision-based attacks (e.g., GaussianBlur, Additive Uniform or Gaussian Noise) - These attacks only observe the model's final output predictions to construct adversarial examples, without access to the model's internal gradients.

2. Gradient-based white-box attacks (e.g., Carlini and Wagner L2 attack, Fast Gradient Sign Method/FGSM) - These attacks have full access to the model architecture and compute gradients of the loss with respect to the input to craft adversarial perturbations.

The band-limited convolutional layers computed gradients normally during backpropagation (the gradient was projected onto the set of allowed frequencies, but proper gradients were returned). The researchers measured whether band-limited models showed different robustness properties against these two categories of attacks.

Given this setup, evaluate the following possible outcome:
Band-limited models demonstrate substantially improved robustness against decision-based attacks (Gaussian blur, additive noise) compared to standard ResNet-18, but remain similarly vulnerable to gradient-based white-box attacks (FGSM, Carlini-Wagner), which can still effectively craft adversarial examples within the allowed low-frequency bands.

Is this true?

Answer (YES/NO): YES